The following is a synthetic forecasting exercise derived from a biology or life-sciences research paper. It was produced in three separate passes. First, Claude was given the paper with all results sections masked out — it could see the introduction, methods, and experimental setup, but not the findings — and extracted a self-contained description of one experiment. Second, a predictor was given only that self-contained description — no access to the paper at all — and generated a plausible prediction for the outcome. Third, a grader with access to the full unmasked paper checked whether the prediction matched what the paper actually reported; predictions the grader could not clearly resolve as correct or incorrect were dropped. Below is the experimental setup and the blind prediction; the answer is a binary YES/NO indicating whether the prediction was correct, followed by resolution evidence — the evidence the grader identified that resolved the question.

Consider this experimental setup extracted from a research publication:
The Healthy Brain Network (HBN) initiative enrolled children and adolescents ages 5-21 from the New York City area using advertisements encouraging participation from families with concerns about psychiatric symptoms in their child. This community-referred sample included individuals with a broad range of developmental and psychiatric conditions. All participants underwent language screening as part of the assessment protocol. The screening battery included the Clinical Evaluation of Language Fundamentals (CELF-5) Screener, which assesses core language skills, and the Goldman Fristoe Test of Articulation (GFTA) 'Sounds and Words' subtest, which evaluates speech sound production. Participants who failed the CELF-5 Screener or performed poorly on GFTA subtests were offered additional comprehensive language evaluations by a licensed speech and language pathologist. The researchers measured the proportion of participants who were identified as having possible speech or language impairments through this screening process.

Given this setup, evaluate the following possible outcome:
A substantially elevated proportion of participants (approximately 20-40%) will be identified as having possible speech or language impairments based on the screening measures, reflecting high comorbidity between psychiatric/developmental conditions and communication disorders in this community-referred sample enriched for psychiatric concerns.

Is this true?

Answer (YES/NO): YES